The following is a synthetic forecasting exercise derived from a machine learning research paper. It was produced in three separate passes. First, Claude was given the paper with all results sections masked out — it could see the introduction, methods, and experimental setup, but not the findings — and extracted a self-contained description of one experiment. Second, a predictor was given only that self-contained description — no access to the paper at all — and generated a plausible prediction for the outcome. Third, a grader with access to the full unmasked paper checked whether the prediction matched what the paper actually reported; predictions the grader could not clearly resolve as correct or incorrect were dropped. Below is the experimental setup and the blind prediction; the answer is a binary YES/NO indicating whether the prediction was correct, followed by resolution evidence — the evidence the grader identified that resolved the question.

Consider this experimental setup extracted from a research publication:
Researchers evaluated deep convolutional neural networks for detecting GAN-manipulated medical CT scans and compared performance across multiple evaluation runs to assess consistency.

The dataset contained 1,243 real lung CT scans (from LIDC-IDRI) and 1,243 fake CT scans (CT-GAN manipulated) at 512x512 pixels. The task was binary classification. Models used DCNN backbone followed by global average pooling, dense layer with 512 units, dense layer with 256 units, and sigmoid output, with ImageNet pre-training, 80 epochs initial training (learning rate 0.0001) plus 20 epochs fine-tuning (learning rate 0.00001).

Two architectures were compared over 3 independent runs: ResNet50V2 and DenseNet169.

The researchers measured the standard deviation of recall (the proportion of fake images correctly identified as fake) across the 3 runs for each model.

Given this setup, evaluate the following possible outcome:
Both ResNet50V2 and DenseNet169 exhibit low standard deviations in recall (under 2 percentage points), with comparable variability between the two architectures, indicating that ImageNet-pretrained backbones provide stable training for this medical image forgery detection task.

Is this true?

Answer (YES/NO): NO